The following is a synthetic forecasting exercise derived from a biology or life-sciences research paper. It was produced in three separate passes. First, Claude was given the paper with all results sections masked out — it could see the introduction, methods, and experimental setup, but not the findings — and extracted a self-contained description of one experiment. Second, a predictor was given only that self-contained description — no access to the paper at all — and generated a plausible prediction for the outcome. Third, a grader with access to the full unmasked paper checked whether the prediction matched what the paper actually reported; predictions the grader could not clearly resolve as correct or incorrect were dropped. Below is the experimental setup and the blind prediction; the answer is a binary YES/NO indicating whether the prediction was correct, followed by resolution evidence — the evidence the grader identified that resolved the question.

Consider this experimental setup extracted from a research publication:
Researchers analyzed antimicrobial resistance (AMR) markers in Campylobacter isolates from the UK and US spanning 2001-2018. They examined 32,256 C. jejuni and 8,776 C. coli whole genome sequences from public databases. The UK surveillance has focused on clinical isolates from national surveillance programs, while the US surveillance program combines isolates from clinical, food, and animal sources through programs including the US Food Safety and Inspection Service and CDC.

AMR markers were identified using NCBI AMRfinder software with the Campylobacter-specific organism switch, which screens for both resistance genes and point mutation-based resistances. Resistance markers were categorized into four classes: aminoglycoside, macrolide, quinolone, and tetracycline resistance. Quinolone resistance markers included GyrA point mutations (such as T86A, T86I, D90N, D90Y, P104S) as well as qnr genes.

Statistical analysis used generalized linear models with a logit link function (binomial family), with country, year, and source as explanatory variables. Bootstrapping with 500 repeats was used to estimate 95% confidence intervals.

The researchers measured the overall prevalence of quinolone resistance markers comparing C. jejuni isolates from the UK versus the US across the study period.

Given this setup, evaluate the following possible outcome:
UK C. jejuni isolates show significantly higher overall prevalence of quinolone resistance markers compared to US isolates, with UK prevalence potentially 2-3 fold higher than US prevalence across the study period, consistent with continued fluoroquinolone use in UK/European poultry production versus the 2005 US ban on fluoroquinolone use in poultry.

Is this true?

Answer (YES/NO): NO